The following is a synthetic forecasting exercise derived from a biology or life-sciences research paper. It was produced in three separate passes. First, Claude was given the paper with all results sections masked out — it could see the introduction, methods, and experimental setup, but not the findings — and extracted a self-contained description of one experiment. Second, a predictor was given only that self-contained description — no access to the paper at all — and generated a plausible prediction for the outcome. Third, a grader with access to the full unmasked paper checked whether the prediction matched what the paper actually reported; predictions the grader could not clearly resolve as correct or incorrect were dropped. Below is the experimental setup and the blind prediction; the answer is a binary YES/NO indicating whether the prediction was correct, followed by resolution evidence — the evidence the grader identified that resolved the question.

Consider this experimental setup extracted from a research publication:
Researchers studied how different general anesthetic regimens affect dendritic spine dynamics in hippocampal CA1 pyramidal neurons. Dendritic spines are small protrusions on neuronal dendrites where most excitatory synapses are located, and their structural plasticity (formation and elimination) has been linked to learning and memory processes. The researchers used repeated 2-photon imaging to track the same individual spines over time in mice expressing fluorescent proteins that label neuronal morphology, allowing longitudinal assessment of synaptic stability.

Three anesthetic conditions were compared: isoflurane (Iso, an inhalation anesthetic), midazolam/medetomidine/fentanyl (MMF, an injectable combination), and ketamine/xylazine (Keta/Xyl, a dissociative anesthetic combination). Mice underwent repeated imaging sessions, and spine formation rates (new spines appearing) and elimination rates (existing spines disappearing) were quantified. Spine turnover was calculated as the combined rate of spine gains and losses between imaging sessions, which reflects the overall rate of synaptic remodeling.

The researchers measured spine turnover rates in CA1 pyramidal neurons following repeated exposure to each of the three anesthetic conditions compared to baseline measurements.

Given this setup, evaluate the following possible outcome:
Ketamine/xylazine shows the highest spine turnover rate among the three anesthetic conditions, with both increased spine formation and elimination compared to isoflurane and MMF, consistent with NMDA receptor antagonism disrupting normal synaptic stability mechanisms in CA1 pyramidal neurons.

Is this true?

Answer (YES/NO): NO